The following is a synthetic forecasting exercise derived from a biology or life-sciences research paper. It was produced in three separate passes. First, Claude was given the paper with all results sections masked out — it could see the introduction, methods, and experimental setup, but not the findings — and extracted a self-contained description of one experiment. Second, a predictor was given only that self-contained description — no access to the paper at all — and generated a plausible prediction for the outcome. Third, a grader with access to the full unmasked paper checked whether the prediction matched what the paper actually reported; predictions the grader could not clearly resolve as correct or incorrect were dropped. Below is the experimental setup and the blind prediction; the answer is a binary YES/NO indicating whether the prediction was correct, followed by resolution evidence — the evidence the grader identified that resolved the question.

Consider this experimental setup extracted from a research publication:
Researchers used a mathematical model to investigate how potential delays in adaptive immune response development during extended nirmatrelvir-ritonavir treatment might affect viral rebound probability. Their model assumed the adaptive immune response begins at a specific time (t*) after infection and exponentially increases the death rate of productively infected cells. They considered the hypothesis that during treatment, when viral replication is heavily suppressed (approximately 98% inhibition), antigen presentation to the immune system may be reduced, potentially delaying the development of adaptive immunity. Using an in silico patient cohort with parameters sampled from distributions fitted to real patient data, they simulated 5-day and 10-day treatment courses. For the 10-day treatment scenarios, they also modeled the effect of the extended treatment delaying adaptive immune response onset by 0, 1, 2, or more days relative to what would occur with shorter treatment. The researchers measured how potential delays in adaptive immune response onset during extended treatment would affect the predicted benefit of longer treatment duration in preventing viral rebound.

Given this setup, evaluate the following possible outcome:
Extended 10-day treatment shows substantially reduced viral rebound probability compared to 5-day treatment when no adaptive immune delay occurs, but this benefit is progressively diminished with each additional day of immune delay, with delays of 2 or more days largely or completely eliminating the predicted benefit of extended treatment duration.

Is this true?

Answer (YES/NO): NO